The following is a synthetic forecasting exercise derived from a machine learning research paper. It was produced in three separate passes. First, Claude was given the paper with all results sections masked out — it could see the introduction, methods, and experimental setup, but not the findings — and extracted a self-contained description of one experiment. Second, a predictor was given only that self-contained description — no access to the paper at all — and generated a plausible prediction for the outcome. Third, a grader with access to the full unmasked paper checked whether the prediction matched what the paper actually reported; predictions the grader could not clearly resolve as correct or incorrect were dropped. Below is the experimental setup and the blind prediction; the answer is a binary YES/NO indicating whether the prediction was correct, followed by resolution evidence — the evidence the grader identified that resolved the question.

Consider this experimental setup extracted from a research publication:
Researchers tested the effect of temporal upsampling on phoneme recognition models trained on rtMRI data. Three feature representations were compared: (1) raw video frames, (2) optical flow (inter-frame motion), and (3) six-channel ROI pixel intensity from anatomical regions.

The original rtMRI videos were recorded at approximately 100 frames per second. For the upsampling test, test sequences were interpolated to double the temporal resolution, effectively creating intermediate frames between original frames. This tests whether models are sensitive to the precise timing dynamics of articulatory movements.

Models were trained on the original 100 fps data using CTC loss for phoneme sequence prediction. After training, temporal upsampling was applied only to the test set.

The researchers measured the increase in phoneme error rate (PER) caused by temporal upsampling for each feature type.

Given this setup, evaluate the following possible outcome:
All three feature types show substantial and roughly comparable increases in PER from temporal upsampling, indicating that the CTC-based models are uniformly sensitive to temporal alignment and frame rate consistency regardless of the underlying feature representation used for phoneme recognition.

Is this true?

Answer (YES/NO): NO